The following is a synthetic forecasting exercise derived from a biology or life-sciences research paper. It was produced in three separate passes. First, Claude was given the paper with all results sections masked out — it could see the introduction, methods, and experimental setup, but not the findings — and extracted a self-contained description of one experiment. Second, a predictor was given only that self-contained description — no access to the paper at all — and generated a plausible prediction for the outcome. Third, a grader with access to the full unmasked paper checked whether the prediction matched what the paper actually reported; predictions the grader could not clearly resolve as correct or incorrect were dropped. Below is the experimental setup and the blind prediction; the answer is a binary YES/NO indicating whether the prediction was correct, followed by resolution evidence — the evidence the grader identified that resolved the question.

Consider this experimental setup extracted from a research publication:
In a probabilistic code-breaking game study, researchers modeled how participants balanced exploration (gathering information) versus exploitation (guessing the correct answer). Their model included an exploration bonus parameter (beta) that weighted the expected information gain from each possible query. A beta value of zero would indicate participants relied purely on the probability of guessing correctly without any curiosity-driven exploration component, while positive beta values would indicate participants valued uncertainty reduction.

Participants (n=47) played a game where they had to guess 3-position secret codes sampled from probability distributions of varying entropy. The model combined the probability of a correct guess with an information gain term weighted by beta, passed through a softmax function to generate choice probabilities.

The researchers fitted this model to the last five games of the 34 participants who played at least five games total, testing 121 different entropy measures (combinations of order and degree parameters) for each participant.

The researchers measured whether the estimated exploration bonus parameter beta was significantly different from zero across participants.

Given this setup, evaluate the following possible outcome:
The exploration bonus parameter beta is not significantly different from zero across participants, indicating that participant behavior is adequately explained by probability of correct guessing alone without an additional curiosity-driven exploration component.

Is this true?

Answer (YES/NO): NO